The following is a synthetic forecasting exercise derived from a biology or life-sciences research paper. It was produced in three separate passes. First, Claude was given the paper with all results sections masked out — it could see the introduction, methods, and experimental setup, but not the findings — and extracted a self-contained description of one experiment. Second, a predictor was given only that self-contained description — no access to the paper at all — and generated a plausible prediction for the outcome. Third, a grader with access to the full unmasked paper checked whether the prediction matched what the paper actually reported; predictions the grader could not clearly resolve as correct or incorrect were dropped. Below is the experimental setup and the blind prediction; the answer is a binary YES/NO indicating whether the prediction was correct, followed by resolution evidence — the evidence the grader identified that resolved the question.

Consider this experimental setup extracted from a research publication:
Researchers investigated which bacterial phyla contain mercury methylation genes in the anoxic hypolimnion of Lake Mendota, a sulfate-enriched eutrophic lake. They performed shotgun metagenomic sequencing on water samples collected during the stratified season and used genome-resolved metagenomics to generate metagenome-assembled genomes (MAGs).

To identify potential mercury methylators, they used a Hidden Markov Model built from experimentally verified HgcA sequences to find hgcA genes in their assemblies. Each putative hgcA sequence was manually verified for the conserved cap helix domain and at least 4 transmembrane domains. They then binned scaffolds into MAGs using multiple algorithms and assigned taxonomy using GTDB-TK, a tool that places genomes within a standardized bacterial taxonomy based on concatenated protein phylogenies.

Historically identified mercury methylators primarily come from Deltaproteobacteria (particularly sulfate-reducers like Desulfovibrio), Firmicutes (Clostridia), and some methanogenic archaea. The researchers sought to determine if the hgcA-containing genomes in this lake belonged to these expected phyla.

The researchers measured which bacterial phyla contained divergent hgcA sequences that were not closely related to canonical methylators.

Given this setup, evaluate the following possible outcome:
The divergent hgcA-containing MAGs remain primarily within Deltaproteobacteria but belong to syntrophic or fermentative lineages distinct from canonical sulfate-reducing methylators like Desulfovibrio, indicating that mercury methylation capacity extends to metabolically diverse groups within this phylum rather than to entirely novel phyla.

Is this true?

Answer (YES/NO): NO